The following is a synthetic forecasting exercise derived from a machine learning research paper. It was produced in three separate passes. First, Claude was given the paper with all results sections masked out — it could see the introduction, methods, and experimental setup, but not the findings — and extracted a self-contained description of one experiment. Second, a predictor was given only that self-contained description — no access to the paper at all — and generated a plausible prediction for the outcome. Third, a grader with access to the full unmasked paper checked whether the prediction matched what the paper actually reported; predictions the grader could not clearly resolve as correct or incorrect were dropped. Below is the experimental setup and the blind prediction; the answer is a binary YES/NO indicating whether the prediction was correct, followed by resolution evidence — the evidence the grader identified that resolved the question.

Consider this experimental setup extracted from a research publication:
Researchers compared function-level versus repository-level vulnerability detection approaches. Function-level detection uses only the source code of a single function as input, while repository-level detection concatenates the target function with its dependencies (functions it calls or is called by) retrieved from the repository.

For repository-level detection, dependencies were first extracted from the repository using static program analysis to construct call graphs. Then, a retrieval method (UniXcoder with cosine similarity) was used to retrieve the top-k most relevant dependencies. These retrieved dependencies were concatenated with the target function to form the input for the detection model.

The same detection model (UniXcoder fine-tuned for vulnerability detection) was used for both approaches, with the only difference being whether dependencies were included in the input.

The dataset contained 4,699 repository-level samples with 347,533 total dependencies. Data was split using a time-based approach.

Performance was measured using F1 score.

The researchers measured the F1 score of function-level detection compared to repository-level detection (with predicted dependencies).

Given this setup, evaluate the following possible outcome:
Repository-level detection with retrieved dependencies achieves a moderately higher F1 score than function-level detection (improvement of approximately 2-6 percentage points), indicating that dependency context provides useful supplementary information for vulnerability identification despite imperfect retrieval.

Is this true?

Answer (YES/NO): NO